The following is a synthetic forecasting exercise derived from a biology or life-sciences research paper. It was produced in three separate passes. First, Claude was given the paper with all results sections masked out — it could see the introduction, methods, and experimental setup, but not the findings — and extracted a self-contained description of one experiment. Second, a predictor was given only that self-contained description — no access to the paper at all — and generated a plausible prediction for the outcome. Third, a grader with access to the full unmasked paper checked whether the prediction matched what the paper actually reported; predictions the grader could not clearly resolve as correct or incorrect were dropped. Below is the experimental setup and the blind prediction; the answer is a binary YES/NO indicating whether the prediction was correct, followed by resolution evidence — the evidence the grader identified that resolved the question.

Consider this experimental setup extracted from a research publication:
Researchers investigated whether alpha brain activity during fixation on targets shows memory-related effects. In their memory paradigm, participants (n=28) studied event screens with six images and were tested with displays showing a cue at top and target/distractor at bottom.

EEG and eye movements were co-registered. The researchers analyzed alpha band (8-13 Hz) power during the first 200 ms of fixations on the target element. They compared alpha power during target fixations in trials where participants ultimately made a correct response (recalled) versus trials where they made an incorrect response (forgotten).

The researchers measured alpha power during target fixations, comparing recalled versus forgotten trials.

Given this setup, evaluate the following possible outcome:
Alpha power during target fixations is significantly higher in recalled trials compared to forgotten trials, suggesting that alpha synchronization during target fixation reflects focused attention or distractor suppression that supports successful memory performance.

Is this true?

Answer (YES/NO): NO